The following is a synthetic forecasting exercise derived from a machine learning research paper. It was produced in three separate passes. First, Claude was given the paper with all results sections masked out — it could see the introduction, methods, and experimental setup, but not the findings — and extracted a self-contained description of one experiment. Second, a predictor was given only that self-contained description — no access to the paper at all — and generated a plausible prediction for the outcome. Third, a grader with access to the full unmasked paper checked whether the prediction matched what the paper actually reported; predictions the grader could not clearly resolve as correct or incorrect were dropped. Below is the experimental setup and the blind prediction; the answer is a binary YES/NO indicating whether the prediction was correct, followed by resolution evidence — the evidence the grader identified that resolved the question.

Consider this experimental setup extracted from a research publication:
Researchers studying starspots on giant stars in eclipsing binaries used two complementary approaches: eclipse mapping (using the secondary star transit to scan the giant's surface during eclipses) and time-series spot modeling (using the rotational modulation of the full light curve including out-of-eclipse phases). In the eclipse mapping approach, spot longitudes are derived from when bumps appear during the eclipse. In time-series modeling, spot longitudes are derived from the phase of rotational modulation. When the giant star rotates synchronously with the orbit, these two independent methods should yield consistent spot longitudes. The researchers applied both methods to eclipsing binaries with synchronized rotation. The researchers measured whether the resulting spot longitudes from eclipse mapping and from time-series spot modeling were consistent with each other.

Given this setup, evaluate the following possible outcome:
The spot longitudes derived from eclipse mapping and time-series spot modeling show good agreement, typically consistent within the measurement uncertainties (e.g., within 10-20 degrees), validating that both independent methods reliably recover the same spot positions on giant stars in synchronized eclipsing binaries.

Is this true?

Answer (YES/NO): YES